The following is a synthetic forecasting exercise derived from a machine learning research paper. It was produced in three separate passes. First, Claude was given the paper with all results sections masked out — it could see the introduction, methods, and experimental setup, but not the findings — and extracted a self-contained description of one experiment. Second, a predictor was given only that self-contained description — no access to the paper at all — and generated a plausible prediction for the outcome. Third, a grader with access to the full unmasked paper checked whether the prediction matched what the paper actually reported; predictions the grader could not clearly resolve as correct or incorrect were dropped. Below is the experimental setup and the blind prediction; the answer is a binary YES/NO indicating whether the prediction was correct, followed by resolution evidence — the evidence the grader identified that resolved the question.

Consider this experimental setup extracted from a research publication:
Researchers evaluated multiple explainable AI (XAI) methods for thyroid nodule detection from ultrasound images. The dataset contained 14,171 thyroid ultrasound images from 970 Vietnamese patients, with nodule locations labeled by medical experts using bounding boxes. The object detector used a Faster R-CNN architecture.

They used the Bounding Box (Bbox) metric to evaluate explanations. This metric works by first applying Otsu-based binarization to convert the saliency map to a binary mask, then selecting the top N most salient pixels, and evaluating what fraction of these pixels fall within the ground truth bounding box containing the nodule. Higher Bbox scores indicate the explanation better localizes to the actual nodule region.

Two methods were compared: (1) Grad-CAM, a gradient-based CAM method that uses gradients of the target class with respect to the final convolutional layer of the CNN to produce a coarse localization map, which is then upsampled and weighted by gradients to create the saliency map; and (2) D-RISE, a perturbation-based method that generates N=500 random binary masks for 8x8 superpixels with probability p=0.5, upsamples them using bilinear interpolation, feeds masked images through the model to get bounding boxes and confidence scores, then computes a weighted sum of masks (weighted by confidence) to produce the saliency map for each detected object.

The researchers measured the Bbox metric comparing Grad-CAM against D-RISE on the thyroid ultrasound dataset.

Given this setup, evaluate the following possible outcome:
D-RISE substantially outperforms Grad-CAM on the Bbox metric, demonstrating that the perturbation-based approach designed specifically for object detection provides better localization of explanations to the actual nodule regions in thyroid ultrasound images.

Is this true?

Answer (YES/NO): NO